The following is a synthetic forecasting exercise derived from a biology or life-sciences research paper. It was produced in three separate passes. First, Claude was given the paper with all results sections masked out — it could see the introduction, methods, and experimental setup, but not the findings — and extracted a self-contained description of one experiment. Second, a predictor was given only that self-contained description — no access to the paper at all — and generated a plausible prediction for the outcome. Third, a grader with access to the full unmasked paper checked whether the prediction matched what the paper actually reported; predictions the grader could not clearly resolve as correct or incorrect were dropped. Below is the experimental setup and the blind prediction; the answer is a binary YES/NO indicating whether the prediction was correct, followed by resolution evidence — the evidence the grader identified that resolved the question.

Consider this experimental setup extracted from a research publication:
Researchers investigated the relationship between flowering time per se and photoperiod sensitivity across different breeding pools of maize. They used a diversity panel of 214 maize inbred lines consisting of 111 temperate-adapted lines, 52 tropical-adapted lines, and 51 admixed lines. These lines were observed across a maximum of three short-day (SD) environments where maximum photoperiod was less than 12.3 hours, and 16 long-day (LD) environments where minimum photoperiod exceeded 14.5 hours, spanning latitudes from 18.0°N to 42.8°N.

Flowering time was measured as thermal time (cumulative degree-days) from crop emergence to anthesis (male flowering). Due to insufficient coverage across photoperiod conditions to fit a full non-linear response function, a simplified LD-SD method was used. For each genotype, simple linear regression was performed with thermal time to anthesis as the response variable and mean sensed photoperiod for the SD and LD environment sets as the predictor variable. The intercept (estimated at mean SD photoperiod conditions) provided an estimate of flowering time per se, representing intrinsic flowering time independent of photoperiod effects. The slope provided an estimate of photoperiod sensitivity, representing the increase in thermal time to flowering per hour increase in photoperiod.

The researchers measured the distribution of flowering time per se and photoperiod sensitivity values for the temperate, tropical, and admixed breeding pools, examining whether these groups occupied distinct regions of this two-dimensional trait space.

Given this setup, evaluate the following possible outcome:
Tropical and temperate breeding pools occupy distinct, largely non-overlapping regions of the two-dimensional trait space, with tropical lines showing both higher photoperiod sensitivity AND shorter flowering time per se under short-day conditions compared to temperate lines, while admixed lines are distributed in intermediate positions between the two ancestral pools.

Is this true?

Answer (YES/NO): NO